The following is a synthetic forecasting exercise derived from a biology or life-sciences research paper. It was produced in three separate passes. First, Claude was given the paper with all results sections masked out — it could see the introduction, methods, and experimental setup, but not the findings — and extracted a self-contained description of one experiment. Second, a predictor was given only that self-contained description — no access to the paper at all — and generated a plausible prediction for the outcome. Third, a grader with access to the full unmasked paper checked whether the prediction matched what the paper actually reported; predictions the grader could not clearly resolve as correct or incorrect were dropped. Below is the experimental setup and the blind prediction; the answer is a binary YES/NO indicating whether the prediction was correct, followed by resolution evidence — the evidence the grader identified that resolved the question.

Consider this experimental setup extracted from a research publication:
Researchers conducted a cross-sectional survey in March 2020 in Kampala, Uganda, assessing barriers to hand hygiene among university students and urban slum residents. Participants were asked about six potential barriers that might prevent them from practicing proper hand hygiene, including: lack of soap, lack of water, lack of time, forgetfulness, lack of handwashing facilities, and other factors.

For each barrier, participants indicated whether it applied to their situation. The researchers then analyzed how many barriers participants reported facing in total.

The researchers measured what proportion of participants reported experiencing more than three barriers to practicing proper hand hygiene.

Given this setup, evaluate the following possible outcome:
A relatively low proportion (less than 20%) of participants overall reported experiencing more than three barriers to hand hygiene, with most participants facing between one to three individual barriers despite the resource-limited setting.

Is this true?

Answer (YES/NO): NO